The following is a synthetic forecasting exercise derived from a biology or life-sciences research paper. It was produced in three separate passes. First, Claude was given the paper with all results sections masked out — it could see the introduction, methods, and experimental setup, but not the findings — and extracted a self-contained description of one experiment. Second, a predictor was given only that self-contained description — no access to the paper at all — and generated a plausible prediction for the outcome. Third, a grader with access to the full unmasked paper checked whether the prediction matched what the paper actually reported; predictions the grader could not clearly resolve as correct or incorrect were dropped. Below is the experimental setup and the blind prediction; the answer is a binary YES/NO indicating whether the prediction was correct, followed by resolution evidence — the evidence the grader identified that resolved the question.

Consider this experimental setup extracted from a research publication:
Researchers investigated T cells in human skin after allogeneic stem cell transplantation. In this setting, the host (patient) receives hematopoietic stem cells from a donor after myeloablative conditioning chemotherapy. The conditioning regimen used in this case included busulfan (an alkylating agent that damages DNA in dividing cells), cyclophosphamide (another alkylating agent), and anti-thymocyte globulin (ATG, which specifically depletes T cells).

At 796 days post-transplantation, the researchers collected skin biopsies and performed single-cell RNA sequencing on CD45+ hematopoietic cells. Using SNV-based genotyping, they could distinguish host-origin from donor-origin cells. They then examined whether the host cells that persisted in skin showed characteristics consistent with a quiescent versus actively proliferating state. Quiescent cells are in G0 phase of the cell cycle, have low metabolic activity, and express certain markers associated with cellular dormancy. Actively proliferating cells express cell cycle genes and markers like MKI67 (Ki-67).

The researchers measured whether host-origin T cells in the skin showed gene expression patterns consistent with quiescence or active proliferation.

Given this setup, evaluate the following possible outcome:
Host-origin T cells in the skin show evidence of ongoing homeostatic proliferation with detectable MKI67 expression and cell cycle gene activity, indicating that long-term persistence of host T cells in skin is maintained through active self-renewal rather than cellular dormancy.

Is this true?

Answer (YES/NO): NO